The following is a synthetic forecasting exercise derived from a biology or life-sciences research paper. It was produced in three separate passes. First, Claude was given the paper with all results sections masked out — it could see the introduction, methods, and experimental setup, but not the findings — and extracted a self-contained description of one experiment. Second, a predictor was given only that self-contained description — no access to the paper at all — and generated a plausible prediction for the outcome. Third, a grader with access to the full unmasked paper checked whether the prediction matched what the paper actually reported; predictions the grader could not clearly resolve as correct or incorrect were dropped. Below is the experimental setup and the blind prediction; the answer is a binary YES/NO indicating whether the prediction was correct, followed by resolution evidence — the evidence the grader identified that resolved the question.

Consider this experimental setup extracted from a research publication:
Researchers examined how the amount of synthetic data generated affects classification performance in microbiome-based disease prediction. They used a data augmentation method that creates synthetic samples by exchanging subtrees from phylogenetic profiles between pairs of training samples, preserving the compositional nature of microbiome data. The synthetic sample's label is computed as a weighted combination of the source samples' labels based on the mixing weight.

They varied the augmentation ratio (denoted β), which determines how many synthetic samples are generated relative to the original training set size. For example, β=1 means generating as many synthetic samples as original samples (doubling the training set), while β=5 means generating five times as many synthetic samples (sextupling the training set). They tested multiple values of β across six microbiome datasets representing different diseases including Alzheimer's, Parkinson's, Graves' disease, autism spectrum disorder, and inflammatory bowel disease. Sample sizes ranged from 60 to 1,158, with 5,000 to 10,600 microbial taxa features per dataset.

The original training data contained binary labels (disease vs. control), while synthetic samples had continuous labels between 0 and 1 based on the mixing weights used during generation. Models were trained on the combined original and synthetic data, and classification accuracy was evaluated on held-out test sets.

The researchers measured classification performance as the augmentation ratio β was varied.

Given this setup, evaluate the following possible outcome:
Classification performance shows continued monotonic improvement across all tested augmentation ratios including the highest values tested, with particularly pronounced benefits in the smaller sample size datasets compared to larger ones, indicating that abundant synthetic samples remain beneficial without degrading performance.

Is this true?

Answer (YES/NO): NO